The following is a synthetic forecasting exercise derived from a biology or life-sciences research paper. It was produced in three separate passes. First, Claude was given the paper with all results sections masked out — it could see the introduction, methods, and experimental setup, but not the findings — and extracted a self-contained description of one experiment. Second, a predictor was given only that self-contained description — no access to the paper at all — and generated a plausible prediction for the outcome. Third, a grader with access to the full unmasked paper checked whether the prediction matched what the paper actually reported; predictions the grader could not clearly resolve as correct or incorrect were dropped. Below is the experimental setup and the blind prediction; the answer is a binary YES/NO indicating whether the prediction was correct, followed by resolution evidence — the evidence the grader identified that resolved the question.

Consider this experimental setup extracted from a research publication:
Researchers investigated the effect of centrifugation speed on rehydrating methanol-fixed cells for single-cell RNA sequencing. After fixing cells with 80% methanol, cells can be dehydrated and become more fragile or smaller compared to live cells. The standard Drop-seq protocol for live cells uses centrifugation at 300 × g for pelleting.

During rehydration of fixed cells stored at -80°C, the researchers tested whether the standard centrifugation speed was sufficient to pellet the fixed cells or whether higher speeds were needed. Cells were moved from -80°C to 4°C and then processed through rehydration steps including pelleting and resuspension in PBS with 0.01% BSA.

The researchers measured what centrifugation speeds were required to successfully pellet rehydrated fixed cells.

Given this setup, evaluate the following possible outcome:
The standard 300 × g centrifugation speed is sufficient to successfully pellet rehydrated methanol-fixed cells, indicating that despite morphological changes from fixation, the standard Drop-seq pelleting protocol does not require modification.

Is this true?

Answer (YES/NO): NO